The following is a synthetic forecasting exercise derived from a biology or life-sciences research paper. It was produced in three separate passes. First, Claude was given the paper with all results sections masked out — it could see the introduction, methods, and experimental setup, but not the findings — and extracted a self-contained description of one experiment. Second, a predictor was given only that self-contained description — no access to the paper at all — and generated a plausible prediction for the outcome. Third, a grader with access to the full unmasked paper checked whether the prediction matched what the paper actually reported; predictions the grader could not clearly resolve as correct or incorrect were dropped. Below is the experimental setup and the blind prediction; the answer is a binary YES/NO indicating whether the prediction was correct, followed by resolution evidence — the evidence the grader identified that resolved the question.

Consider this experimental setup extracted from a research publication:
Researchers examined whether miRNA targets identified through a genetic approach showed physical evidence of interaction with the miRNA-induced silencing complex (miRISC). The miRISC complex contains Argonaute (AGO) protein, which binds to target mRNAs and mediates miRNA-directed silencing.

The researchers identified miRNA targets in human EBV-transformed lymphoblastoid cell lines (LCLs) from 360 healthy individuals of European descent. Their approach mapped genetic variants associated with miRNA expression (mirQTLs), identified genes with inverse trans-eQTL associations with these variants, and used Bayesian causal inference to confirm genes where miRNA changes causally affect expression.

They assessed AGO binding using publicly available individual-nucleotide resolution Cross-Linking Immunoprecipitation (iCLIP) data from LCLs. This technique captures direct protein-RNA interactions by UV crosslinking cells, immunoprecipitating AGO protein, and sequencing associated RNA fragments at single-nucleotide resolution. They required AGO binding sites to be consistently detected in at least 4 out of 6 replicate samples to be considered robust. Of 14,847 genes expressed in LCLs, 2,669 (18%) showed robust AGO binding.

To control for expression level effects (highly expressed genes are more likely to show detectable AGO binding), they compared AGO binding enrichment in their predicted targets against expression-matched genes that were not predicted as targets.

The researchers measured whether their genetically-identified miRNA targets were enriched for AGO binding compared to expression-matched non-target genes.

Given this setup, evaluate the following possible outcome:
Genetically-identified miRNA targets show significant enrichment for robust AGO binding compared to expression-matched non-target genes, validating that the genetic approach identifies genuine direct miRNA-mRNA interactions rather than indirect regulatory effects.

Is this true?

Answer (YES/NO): YES